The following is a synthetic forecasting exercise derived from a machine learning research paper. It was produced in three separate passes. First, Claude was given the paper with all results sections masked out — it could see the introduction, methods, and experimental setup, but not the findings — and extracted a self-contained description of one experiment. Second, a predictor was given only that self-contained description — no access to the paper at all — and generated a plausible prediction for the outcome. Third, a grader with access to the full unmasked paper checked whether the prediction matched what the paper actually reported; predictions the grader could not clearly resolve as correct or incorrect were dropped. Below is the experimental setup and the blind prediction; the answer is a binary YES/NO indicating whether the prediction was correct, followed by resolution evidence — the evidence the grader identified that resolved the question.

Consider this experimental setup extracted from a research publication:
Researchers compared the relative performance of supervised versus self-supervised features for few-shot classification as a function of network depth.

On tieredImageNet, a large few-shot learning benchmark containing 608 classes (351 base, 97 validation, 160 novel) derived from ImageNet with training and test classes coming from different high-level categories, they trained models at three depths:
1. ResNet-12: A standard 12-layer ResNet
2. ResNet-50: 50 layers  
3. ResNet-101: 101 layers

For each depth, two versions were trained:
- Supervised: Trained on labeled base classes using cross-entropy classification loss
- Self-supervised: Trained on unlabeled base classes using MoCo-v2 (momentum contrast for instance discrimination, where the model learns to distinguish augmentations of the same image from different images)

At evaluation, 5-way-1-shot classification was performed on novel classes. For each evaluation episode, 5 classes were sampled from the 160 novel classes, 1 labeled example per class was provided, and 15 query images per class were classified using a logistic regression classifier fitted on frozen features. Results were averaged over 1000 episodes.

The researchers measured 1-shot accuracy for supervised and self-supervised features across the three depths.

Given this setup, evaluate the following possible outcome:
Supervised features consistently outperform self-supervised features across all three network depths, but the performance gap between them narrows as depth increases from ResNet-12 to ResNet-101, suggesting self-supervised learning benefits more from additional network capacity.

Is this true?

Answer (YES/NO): YES